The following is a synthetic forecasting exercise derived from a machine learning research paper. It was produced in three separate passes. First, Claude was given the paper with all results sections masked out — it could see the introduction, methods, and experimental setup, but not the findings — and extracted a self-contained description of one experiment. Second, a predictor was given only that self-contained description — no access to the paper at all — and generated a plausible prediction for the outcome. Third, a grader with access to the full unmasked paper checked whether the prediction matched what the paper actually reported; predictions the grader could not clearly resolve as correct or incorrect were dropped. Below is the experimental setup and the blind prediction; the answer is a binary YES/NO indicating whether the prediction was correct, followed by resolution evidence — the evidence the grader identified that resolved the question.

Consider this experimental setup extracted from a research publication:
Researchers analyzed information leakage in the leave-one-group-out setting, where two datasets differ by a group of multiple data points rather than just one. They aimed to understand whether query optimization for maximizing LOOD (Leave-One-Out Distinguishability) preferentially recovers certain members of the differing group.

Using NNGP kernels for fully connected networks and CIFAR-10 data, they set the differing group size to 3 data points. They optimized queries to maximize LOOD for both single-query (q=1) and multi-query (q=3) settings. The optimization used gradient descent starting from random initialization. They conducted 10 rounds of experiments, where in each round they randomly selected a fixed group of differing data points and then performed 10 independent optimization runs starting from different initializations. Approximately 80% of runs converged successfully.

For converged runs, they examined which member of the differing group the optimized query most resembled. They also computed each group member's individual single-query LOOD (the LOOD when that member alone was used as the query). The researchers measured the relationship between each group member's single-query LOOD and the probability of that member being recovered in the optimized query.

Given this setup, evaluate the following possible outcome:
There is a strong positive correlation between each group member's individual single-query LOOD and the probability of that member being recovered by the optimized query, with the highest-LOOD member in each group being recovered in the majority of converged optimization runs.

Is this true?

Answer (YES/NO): YES